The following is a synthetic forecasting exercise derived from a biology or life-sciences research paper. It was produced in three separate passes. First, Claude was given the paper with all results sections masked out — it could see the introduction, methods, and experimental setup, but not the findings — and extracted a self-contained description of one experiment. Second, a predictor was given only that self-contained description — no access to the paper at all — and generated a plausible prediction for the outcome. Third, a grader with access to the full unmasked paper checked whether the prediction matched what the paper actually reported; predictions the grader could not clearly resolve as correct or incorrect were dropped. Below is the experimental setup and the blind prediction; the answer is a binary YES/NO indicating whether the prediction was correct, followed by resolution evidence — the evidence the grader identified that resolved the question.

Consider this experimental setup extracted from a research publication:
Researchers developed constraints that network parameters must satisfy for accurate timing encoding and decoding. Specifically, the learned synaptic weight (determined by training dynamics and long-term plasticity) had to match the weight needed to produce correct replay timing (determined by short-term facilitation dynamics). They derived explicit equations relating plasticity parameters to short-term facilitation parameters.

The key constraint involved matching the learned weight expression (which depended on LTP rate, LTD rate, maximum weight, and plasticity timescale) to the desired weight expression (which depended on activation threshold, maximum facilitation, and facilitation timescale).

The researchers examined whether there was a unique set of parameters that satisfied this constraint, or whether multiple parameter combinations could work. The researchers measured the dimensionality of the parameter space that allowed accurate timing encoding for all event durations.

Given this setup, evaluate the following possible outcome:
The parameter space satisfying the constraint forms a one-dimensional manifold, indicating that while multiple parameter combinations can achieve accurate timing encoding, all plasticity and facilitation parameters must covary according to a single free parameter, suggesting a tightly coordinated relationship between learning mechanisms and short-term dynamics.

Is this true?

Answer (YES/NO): NO